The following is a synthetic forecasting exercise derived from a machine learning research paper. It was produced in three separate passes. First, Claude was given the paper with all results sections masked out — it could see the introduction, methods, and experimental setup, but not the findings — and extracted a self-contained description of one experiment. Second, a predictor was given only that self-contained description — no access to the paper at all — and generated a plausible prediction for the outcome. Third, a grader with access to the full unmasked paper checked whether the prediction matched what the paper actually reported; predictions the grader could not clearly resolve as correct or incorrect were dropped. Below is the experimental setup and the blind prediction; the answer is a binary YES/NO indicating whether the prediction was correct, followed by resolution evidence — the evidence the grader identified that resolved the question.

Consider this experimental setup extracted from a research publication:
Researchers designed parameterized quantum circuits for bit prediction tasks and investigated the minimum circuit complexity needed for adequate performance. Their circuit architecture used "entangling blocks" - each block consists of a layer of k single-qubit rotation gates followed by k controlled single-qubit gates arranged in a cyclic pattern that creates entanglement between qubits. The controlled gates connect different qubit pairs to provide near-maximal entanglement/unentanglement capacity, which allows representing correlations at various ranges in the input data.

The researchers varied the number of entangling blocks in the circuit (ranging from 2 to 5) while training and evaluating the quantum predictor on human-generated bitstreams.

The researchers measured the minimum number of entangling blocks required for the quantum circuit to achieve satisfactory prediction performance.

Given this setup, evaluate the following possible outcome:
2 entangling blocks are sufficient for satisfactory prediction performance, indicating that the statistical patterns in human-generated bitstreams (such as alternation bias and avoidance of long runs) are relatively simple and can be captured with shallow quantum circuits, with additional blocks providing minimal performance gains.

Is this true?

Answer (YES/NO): YES